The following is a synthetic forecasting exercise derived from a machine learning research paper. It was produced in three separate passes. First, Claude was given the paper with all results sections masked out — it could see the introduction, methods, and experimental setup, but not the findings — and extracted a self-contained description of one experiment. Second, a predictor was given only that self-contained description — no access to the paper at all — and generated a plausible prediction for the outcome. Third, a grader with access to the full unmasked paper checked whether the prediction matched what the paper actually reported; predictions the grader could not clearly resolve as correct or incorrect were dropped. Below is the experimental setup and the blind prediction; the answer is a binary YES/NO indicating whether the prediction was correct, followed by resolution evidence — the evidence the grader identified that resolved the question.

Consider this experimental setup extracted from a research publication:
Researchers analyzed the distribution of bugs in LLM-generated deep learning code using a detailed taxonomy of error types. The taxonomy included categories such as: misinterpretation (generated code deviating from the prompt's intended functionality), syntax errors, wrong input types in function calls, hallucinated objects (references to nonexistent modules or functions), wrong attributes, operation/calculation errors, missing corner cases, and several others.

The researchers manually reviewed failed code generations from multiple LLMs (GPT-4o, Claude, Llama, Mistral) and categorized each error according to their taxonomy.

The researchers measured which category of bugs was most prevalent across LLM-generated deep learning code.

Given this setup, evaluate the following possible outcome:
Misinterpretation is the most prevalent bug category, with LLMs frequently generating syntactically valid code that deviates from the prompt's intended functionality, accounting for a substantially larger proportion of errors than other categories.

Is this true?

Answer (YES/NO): YES